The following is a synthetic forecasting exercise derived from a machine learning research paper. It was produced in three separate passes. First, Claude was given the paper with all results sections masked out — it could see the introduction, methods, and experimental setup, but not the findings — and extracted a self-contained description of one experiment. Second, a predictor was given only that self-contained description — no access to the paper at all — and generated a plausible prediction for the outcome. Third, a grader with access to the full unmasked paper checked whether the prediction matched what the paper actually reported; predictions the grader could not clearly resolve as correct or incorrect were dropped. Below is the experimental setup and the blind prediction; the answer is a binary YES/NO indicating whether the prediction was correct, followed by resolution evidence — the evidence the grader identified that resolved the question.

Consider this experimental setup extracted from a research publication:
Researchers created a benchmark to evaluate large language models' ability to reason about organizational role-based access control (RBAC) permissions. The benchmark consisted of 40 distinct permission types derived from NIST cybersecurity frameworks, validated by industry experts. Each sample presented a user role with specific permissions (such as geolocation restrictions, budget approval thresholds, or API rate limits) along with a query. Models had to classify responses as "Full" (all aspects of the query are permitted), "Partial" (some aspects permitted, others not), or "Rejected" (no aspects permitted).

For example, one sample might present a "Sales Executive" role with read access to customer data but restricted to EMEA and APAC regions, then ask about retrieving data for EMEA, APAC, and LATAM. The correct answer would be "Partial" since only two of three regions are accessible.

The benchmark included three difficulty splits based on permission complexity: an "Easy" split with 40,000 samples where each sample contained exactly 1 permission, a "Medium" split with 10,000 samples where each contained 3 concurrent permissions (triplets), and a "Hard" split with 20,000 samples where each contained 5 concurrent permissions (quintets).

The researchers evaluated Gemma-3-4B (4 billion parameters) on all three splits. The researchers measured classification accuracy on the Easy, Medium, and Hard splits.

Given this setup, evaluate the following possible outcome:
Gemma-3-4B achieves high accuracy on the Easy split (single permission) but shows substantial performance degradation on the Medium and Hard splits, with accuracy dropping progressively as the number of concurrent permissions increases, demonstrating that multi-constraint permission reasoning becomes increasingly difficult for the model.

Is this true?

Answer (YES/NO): NO